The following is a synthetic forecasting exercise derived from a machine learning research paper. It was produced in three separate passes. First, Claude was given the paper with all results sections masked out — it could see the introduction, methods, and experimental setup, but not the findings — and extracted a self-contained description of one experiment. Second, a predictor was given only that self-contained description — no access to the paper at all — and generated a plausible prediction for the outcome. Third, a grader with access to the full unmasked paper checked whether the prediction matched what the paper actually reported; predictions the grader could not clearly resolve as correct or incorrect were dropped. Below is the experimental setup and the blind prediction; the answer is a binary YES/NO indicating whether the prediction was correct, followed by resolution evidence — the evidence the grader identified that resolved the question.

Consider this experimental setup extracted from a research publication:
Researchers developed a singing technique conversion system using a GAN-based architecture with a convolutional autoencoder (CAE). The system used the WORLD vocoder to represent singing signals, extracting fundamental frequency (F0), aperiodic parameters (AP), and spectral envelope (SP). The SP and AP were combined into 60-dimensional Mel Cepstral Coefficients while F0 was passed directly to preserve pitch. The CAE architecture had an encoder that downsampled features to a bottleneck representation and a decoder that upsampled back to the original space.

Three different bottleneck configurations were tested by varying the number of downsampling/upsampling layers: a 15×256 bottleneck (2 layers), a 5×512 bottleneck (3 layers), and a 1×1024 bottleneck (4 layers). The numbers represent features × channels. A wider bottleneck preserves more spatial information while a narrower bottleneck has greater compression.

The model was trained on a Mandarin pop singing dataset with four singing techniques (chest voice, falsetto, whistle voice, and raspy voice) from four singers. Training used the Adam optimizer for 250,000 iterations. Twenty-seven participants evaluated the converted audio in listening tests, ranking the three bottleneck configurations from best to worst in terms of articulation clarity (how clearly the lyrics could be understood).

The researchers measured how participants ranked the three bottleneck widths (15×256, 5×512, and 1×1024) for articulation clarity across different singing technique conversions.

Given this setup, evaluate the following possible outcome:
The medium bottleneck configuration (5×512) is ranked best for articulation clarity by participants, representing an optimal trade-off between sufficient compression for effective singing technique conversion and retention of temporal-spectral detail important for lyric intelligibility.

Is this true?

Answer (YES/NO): NO